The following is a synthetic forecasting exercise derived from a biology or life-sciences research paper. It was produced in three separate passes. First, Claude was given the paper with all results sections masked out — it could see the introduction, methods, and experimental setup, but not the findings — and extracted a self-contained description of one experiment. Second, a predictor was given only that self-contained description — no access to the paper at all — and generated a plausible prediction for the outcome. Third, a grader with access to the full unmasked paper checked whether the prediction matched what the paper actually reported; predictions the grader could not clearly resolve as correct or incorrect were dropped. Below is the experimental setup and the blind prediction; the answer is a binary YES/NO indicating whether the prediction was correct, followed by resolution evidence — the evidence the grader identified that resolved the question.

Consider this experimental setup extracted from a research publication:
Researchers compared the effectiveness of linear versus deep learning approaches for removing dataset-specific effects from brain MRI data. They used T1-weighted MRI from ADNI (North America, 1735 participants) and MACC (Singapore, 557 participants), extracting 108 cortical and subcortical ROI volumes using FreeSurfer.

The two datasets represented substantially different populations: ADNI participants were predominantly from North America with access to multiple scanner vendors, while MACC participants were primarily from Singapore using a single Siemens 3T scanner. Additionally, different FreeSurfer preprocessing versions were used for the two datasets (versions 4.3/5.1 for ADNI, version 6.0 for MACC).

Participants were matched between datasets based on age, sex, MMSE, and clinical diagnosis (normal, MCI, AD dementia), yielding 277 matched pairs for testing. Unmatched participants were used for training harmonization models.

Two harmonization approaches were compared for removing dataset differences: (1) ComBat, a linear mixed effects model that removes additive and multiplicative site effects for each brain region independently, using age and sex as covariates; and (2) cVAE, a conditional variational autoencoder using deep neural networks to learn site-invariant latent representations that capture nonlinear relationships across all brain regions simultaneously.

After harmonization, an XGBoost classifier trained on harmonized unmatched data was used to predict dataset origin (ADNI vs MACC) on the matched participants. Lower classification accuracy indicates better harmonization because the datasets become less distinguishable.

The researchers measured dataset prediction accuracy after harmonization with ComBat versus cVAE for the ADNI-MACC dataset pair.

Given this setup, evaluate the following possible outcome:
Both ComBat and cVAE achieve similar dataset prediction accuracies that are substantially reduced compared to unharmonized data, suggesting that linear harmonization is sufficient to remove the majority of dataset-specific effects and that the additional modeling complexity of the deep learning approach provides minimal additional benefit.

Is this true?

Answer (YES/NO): NO